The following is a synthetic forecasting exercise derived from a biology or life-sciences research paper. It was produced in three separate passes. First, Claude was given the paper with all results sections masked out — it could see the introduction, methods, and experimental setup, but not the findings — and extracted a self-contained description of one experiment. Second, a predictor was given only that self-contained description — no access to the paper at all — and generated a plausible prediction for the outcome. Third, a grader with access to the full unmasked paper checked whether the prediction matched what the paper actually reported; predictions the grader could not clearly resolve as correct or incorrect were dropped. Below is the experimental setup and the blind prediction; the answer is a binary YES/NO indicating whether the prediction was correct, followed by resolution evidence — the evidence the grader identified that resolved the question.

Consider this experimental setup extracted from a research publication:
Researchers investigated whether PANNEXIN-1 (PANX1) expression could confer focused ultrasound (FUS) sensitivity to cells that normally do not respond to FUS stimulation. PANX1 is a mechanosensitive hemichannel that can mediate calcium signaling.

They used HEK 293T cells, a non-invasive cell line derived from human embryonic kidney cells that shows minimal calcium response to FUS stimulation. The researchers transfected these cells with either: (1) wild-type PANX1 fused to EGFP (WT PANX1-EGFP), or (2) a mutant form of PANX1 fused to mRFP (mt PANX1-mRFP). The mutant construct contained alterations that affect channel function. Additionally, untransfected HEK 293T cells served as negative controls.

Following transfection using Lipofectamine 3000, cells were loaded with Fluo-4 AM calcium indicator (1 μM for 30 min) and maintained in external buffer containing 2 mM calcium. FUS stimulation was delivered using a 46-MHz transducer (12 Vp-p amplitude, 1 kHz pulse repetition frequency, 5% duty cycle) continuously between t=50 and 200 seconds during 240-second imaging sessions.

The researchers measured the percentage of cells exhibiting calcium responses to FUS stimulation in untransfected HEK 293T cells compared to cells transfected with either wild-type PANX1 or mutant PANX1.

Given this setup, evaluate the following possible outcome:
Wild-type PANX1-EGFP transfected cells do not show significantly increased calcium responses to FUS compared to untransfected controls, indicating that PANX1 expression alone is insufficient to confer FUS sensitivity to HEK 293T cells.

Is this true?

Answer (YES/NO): NO